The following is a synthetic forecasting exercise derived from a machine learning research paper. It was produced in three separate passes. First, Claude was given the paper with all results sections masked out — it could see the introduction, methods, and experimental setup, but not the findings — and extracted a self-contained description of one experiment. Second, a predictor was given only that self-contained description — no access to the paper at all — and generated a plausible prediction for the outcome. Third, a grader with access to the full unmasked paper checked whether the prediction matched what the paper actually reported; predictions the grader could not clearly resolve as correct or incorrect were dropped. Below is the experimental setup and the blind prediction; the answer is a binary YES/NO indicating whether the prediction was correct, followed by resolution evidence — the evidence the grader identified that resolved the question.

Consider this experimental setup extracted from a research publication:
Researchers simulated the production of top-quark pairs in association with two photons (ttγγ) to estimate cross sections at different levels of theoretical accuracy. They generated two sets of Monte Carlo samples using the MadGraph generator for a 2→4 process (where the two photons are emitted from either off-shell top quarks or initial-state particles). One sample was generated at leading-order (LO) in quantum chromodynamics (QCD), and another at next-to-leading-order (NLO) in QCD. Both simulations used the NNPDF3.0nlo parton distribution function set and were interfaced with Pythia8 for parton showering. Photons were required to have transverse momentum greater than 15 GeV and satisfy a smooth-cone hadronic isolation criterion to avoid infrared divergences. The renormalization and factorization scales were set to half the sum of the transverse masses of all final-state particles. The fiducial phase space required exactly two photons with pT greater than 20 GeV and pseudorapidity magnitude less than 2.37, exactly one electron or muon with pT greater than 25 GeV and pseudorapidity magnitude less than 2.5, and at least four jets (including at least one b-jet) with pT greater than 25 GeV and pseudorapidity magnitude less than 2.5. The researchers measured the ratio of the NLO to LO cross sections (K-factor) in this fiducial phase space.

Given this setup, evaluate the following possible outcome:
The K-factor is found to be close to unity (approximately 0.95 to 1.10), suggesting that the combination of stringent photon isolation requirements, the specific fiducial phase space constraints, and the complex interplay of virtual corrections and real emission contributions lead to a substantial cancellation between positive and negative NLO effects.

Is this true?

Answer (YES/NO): NO